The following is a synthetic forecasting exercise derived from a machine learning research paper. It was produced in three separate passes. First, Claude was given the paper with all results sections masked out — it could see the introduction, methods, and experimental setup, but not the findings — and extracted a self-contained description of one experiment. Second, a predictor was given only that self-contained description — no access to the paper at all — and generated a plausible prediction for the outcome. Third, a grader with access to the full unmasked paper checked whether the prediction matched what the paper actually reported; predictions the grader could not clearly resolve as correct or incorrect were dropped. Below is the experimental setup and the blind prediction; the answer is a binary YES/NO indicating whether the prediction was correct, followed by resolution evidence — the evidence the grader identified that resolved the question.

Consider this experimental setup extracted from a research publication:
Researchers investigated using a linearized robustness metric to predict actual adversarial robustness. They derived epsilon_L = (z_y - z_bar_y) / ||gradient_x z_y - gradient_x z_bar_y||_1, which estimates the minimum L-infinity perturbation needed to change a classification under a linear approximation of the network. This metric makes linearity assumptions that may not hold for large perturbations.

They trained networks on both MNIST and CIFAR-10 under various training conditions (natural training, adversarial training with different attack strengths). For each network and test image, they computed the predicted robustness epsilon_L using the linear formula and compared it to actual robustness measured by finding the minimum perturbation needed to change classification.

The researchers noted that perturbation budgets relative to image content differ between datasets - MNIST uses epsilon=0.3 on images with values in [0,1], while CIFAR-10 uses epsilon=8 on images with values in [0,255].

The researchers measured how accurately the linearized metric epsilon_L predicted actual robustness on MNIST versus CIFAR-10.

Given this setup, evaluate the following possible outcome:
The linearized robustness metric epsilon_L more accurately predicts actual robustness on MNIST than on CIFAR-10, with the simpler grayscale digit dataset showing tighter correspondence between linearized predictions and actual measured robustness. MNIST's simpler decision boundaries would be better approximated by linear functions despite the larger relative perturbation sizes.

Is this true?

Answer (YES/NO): NO